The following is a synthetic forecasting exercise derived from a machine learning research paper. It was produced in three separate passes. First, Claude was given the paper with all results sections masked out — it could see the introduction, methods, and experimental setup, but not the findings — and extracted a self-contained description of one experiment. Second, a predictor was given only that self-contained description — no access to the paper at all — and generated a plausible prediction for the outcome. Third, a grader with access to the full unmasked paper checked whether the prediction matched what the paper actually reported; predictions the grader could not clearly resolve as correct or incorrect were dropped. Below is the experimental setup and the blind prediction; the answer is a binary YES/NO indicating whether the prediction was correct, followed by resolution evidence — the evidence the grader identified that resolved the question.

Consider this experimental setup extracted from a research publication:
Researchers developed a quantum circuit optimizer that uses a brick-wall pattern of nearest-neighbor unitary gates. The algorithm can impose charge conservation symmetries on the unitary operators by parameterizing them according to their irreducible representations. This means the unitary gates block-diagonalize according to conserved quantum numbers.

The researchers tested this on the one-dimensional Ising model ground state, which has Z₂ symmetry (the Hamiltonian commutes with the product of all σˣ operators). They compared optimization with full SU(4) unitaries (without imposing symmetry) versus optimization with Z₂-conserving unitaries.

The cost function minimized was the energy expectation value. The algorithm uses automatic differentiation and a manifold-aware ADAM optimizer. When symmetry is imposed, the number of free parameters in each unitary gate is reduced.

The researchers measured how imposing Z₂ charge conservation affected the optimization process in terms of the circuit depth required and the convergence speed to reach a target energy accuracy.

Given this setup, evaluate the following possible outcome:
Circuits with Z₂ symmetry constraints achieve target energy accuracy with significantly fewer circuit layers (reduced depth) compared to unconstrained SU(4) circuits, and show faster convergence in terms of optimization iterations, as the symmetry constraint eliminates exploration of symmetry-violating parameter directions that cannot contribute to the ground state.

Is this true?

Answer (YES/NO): YES